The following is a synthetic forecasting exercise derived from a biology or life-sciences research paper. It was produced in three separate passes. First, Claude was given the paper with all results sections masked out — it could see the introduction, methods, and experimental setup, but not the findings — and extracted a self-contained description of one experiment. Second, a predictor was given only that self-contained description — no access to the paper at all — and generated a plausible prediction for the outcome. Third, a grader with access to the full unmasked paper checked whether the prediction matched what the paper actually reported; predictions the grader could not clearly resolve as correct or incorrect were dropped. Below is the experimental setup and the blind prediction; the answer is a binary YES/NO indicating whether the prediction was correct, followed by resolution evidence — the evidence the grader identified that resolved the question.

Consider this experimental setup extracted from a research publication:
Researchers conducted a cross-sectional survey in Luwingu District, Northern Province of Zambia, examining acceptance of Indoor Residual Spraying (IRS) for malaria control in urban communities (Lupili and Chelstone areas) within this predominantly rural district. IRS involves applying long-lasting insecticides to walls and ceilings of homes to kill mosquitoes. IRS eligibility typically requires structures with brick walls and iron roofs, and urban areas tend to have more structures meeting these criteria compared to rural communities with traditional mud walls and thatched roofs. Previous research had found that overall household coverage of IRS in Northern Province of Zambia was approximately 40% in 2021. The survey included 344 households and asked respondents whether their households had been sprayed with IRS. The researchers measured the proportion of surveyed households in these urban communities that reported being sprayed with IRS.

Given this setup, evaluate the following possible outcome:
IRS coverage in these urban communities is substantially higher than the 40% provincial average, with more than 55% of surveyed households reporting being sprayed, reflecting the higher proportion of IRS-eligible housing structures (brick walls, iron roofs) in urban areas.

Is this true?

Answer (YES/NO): NO